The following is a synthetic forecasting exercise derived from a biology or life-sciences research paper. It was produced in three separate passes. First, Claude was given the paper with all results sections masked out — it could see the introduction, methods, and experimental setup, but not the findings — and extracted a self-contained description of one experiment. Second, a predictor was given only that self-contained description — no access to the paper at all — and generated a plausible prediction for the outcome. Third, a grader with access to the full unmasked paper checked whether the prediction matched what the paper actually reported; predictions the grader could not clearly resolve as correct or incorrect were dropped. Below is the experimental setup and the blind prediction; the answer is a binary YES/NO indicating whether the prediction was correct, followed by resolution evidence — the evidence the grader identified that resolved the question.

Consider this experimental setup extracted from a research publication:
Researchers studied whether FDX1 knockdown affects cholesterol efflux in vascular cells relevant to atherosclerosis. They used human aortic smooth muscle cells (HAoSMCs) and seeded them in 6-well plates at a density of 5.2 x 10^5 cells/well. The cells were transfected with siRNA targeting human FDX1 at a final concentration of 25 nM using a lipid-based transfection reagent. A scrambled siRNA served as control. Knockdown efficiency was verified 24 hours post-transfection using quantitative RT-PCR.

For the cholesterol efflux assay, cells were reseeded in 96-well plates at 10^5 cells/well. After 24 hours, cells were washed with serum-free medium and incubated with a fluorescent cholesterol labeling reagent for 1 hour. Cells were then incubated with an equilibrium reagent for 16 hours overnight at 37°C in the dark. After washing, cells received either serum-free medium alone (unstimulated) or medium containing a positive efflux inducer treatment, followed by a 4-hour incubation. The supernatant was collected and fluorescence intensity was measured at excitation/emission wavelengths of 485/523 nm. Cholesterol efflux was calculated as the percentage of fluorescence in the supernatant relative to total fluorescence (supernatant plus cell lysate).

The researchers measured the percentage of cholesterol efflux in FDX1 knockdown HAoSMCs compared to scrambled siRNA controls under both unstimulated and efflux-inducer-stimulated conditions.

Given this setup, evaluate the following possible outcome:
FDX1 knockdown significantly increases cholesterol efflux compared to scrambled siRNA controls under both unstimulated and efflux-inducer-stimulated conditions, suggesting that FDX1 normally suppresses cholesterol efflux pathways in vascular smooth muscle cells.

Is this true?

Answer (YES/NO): NO